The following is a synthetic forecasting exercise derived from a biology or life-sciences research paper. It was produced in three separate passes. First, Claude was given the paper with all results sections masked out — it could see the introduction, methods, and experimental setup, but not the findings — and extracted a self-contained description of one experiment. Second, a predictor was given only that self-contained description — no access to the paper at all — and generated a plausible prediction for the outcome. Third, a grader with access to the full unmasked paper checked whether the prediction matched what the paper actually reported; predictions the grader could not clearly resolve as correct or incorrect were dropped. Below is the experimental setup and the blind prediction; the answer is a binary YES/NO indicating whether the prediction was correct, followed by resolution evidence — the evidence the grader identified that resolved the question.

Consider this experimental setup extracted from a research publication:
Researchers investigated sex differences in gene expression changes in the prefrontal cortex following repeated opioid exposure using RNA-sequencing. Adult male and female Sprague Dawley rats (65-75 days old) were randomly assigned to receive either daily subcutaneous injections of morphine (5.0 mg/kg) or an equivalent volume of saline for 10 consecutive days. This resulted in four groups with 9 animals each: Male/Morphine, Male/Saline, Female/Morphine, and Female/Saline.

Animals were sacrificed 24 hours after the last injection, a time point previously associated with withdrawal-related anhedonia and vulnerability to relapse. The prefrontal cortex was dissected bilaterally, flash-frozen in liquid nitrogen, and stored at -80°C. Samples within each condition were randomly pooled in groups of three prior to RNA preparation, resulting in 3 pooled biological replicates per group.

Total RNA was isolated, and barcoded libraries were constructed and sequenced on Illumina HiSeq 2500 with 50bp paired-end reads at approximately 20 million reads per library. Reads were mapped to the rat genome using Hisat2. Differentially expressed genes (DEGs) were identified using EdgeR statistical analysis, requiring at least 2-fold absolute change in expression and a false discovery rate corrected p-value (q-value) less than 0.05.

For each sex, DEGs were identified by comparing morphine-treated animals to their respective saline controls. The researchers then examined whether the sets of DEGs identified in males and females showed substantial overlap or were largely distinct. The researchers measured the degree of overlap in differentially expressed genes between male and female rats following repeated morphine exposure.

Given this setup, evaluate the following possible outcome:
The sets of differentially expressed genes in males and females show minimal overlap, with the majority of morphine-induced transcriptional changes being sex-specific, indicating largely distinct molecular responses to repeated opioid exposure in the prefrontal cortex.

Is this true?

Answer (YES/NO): NO